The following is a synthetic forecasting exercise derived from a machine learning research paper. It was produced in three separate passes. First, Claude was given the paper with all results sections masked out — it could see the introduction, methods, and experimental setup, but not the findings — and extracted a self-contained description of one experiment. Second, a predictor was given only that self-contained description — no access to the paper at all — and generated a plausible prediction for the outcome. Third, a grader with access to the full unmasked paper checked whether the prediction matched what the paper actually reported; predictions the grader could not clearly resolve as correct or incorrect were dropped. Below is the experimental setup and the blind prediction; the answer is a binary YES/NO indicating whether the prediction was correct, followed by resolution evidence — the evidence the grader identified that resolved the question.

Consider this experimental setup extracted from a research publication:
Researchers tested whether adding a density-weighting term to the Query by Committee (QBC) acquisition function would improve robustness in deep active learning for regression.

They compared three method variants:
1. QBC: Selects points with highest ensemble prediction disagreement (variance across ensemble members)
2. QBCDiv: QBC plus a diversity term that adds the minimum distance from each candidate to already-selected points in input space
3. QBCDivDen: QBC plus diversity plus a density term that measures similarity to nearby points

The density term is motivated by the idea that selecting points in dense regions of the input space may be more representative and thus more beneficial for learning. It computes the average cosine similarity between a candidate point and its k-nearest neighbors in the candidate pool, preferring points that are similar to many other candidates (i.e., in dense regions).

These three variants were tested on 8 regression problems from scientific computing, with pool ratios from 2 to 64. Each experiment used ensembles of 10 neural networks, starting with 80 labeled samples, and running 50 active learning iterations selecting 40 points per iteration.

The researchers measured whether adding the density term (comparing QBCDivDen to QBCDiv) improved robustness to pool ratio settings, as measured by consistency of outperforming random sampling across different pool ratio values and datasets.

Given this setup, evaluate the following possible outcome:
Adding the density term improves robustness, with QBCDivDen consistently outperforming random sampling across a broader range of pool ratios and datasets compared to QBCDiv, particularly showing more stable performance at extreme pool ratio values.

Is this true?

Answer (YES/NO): NO